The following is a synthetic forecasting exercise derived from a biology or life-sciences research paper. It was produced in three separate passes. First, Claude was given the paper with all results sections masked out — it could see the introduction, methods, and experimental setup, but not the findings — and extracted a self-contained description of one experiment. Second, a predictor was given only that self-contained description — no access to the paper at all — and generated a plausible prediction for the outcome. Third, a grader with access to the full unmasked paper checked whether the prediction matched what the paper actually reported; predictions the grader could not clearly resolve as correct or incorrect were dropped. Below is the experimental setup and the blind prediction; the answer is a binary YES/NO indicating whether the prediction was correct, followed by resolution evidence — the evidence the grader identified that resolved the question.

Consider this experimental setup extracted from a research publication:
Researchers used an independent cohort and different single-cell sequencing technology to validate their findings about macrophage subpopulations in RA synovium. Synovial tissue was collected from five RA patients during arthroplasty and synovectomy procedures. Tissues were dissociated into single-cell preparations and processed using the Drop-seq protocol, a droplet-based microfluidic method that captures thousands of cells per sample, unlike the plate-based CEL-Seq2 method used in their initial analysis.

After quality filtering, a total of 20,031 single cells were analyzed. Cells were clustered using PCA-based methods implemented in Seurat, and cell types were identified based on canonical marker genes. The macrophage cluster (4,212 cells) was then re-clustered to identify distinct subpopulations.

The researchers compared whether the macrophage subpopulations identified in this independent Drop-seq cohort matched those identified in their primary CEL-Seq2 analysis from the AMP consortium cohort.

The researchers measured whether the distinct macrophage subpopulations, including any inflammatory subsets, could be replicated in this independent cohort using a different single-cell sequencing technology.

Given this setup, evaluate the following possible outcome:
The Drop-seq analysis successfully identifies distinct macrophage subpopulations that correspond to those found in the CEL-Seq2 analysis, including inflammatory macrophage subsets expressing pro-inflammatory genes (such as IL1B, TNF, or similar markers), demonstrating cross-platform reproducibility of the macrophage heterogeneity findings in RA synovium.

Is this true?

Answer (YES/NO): YES